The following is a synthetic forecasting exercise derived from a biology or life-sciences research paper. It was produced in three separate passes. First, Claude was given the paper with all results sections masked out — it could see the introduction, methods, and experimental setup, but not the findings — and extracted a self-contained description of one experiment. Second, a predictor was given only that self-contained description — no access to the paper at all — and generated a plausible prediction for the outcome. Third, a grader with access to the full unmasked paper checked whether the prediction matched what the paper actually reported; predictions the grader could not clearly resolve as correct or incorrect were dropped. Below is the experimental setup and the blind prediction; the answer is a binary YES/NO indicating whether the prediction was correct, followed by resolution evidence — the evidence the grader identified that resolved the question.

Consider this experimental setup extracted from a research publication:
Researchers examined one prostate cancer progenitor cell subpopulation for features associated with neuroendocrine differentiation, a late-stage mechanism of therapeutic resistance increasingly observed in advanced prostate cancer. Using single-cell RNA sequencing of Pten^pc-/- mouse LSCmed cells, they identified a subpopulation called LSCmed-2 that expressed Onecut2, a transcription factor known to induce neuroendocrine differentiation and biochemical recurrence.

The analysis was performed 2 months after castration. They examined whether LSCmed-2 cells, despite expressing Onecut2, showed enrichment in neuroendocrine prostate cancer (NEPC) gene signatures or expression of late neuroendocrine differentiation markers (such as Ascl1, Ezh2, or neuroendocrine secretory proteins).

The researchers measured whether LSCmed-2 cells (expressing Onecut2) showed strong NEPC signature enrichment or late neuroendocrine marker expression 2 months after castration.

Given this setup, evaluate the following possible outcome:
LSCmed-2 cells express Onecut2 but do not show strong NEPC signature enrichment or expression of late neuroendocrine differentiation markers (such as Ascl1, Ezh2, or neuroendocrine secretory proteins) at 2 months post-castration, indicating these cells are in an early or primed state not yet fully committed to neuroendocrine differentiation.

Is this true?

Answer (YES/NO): YES